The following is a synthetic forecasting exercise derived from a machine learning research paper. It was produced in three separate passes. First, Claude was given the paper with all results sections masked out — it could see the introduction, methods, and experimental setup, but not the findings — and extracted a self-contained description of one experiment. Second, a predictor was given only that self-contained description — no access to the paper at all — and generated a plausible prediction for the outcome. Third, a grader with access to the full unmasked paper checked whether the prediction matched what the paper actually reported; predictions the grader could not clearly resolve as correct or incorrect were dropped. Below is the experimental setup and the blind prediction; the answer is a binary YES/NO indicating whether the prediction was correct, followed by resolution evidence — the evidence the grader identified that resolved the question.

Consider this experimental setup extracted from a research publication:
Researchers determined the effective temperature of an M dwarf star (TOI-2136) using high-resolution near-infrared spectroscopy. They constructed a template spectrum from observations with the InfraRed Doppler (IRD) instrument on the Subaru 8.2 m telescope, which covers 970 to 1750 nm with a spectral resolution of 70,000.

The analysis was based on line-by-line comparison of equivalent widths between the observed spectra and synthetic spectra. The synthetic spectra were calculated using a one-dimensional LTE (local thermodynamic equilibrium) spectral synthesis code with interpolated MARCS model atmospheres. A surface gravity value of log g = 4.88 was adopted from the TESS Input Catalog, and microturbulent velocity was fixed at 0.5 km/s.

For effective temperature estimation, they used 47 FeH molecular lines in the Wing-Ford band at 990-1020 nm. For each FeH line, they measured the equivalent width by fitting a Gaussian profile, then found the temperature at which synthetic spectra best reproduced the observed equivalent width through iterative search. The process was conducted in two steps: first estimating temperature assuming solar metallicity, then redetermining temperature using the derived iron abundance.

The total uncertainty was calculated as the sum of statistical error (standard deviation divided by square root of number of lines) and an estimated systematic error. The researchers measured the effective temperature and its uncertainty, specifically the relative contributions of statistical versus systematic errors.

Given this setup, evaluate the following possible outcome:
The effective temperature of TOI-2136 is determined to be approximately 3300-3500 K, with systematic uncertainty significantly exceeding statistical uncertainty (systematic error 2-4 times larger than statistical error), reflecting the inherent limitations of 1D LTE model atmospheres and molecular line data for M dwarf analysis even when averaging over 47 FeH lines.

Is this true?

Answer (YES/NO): NO